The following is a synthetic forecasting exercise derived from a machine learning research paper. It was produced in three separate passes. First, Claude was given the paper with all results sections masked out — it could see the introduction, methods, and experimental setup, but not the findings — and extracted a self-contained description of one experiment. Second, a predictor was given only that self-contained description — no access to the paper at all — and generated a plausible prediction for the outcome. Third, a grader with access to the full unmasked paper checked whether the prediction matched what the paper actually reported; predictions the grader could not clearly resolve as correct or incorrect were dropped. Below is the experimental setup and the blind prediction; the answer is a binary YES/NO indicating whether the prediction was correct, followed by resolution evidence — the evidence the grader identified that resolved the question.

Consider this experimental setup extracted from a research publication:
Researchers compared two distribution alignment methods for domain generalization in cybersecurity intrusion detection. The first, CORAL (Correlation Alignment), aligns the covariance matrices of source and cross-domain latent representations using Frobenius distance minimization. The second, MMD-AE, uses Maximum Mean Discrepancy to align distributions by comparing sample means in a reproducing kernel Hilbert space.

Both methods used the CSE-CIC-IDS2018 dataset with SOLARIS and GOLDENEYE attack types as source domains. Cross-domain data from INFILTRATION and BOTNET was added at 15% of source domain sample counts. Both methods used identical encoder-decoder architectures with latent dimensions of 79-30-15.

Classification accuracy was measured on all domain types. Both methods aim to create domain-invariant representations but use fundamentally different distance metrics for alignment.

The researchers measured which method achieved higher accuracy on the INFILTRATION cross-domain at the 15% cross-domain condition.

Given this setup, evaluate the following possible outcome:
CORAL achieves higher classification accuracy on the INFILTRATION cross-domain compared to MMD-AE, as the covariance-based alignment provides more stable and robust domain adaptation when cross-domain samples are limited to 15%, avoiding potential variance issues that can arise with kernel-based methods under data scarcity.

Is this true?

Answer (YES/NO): YES